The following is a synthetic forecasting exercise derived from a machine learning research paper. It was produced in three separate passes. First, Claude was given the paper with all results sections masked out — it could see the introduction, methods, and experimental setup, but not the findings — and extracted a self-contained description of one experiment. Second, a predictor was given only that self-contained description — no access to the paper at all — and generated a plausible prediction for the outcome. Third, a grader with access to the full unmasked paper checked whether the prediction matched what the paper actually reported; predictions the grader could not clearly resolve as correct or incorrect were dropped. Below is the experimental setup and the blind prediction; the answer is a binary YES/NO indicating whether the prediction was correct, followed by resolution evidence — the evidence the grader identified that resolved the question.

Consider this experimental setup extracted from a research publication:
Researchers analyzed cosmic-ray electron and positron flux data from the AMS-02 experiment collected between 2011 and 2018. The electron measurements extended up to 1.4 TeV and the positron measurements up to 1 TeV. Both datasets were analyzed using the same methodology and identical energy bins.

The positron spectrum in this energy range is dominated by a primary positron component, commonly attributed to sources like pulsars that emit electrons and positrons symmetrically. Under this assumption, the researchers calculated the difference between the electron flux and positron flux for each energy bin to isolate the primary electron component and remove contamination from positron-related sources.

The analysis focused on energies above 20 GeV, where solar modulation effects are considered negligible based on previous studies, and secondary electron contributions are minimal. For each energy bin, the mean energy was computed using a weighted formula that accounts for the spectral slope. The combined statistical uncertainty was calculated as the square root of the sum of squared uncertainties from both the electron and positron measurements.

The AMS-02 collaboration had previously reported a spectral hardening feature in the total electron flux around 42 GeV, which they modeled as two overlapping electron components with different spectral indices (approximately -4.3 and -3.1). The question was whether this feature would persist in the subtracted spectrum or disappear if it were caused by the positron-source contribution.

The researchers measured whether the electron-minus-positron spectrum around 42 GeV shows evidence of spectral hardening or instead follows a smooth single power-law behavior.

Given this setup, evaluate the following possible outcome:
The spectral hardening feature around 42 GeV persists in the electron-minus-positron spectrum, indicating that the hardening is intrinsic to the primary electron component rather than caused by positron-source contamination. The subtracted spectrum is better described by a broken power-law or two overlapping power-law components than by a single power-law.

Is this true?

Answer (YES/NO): YES